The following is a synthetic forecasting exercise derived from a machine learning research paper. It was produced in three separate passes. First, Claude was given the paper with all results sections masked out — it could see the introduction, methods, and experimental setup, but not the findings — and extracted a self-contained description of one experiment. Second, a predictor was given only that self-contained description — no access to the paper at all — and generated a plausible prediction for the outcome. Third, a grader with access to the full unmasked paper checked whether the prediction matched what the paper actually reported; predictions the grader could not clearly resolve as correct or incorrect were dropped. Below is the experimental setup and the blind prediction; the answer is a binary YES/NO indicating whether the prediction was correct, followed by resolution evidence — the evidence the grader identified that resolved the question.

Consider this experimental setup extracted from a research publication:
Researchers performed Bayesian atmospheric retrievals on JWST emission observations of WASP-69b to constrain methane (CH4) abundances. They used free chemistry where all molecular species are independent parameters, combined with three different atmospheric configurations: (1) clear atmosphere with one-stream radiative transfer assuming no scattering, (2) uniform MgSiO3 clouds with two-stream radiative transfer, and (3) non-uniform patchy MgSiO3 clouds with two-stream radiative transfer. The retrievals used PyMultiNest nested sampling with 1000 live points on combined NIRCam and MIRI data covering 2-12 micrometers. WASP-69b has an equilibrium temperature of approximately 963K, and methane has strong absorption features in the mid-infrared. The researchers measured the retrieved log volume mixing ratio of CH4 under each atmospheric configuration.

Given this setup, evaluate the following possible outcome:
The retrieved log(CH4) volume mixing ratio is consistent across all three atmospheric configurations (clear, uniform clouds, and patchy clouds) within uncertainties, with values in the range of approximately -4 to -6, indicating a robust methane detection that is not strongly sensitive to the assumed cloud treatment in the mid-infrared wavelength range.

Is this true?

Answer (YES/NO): NO